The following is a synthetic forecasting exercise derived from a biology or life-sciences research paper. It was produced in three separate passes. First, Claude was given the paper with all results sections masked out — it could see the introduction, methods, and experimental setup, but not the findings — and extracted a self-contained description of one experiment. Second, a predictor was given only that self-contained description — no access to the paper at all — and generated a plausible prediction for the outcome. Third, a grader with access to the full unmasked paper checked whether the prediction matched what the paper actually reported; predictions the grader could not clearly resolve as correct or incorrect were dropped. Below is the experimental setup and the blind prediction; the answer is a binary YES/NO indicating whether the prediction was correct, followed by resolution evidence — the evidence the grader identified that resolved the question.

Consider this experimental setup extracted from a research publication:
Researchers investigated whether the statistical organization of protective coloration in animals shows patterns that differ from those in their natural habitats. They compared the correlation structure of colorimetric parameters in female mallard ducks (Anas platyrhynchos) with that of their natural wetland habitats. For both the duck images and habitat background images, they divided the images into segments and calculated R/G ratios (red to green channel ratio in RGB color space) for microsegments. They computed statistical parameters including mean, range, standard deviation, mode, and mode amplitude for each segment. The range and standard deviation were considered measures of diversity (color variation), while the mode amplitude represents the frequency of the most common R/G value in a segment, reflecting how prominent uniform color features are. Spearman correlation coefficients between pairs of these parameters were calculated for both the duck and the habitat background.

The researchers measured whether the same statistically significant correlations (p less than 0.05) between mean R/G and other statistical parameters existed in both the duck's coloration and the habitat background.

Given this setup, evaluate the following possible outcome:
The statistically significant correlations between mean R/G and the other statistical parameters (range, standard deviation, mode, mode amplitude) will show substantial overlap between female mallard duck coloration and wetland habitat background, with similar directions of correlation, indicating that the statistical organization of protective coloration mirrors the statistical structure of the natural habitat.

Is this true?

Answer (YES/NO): NO